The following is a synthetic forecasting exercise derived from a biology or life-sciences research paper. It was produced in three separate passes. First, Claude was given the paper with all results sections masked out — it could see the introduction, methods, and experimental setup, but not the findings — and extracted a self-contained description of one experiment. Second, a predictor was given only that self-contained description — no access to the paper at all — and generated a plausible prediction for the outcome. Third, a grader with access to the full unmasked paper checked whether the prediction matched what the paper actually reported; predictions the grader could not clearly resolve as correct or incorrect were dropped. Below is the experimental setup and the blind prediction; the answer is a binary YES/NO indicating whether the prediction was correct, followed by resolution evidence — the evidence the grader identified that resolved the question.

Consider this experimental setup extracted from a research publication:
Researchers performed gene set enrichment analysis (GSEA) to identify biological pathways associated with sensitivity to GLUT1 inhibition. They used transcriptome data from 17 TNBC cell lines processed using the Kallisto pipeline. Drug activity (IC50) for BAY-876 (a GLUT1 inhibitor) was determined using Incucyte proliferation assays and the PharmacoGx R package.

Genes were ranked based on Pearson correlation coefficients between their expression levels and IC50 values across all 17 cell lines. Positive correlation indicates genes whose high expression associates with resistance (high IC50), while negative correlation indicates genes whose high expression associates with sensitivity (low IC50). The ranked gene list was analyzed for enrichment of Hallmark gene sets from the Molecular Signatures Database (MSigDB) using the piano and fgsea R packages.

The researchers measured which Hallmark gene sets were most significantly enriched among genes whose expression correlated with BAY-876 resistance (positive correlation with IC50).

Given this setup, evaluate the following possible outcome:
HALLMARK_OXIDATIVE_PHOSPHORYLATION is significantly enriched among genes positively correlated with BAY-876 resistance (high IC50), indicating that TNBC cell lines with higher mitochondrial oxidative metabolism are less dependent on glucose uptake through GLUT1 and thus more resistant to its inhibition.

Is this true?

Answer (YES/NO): YES